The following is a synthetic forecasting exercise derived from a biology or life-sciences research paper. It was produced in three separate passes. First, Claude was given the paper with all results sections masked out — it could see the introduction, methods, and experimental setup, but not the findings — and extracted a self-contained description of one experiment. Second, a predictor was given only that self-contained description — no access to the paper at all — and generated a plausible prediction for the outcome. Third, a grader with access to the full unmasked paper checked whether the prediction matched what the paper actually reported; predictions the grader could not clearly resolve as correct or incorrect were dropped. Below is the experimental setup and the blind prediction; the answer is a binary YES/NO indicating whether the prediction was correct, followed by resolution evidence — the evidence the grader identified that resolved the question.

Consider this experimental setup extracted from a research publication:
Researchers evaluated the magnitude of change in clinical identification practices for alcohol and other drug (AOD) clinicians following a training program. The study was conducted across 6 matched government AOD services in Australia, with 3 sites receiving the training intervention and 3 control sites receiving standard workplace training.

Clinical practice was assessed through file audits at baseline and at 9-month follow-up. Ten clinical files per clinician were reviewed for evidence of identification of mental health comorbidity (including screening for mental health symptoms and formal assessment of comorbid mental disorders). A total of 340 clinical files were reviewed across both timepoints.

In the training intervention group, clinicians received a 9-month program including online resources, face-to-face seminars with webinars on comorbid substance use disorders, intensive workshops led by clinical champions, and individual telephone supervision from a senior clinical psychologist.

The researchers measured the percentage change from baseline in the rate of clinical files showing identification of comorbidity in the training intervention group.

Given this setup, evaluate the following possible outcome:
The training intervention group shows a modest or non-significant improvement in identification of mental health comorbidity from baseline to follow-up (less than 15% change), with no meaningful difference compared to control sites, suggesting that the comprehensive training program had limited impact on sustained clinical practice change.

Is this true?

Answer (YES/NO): NO